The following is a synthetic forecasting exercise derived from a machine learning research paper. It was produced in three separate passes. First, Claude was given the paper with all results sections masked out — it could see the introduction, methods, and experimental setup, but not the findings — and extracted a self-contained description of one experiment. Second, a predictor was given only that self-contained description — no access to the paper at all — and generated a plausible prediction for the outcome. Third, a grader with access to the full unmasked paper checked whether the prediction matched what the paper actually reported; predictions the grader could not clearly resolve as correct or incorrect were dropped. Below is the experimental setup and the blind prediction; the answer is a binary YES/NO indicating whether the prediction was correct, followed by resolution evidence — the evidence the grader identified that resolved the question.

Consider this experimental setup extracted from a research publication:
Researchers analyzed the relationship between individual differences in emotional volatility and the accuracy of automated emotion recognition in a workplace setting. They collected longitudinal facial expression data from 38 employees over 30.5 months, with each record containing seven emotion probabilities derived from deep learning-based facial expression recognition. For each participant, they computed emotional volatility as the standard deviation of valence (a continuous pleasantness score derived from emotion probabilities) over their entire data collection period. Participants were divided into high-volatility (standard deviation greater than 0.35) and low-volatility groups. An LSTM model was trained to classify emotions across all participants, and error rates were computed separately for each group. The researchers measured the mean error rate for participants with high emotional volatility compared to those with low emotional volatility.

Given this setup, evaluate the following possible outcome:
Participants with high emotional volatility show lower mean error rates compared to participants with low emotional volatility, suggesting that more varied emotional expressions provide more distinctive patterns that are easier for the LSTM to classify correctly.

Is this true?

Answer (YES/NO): NO